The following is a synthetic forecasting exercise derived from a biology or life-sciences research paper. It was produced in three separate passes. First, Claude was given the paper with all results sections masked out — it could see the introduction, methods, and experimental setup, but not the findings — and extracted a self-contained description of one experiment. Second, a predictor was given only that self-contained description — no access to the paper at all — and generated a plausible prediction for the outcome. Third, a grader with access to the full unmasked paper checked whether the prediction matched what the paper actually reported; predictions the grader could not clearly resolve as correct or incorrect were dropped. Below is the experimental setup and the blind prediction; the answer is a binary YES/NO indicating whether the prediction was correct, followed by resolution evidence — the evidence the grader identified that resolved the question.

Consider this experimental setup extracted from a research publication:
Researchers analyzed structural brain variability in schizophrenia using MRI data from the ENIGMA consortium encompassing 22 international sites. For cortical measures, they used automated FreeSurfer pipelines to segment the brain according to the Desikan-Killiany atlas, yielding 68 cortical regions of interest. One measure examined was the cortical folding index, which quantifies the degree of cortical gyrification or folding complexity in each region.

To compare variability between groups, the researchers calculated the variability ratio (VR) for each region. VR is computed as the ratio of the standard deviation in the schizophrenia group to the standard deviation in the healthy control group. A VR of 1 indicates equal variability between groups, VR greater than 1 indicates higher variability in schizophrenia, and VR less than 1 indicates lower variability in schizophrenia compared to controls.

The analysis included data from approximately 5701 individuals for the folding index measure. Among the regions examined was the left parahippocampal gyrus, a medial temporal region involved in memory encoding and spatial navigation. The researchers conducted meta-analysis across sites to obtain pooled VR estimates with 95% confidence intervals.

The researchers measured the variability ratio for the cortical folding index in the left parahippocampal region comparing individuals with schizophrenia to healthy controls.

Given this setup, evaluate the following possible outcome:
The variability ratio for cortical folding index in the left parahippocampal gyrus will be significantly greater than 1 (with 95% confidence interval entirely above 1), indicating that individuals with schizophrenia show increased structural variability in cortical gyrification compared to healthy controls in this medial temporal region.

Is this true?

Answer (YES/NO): NO